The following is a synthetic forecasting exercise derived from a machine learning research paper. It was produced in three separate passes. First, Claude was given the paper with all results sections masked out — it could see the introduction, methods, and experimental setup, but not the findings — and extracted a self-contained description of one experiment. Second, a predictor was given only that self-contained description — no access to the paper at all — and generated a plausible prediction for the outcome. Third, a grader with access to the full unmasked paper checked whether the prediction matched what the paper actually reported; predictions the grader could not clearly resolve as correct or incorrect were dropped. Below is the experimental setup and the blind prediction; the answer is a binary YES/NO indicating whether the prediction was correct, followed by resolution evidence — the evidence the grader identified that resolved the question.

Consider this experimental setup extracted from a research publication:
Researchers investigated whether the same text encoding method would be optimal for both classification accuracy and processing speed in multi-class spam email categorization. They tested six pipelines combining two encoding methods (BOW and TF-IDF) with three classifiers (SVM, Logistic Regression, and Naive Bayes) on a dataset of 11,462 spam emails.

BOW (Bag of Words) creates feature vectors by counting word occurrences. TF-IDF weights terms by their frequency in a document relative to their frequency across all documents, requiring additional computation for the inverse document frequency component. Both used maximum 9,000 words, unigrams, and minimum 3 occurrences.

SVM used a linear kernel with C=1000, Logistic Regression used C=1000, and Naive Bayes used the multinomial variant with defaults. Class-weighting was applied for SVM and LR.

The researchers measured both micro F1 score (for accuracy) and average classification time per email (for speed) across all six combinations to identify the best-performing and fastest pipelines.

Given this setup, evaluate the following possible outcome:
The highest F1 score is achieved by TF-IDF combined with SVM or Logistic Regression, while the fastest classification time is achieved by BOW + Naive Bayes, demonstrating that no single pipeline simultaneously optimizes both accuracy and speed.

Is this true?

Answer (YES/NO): NO